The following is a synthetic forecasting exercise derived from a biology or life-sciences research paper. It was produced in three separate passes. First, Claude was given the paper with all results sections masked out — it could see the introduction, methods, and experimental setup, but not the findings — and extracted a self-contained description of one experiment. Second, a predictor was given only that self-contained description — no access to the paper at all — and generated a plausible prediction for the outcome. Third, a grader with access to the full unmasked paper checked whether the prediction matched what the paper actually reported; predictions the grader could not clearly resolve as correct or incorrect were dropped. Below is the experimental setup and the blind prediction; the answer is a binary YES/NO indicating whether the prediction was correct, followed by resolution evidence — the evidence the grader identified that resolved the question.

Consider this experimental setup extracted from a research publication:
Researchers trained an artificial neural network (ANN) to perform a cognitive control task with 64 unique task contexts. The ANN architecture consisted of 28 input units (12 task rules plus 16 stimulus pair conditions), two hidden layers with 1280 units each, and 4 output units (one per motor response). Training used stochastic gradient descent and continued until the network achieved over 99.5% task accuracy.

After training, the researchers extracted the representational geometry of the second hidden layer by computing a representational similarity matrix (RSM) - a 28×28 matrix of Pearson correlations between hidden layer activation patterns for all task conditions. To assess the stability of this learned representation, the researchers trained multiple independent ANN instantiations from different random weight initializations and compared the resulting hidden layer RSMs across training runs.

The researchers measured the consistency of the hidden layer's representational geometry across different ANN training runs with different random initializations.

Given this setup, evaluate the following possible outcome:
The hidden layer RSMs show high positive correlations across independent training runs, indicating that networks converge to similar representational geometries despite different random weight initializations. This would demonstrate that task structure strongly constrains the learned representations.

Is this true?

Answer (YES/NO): YES